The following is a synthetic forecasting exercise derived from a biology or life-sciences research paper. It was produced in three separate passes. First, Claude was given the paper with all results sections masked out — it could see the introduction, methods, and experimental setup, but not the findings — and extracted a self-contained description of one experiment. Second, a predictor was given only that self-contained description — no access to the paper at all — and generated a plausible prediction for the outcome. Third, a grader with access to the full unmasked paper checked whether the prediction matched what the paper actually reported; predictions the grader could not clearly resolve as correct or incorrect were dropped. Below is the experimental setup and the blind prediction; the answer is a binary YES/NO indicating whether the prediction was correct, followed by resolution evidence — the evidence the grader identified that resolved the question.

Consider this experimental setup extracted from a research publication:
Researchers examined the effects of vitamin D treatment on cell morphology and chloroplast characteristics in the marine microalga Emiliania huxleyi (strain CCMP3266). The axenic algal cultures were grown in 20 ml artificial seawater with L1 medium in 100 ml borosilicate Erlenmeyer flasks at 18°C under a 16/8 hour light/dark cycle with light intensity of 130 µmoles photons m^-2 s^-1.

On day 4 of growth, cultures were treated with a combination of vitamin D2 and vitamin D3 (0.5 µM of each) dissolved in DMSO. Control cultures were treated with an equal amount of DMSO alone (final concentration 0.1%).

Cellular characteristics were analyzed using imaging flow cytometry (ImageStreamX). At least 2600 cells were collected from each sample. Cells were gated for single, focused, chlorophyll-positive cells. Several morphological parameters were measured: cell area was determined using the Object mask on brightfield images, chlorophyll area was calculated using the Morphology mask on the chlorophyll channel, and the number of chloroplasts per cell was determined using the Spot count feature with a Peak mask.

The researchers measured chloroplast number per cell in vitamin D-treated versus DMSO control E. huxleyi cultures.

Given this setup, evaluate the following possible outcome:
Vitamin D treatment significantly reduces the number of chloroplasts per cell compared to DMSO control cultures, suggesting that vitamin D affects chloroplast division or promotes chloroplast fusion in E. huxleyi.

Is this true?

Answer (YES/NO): NO